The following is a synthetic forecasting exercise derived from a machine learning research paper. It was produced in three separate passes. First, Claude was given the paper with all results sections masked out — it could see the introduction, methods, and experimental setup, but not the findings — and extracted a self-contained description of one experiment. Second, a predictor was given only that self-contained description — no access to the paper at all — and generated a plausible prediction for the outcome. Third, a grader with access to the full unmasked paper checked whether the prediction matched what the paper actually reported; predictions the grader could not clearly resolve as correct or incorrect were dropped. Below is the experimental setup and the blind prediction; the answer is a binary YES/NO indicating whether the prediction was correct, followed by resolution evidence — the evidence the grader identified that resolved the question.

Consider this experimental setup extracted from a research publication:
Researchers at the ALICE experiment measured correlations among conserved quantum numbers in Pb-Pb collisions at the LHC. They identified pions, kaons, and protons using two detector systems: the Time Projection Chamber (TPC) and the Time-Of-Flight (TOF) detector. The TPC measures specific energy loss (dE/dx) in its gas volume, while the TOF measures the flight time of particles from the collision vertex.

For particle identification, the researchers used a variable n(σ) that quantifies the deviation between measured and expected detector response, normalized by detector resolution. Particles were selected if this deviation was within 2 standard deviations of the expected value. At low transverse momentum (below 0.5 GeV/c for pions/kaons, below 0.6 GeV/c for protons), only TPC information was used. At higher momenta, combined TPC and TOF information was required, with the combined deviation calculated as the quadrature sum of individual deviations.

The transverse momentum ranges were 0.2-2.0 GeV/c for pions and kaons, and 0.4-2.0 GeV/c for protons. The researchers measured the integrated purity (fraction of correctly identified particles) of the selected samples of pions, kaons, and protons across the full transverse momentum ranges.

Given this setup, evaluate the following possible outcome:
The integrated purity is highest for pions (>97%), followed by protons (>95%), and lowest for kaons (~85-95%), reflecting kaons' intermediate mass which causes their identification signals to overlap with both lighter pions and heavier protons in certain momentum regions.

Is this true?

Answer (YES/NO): NO